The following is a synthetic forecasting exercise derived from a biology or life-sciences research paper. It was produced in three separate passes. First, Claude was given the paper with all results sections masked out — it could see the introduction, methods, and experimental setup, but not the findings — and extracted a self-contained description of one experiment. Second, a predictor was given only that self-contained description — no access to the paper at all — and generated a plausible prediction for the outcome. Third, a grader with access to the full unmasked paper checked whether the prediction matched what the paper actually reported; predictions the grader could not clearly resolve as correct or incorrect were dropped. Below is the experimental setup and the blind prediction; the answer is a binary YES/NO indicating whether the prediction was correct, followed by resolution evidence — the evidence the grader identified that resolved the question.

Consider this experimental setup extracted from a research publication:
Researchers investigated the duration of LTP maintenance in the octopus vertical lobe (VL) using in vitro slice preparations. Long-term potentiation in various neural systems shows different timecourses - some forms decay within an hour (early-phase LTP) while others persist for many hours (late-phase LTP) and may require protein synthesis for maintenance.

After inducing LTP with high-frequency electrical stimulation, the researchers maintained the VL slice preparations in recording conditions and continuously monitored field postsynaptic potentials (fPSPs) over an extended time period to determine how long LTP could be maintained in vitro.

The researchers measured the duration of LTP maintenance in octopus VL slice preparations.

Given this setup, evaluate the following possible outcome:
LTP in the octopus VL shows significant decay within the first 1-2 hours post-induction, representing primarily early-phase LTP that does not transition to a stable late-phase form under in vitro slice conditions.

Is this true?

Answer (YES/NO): NO